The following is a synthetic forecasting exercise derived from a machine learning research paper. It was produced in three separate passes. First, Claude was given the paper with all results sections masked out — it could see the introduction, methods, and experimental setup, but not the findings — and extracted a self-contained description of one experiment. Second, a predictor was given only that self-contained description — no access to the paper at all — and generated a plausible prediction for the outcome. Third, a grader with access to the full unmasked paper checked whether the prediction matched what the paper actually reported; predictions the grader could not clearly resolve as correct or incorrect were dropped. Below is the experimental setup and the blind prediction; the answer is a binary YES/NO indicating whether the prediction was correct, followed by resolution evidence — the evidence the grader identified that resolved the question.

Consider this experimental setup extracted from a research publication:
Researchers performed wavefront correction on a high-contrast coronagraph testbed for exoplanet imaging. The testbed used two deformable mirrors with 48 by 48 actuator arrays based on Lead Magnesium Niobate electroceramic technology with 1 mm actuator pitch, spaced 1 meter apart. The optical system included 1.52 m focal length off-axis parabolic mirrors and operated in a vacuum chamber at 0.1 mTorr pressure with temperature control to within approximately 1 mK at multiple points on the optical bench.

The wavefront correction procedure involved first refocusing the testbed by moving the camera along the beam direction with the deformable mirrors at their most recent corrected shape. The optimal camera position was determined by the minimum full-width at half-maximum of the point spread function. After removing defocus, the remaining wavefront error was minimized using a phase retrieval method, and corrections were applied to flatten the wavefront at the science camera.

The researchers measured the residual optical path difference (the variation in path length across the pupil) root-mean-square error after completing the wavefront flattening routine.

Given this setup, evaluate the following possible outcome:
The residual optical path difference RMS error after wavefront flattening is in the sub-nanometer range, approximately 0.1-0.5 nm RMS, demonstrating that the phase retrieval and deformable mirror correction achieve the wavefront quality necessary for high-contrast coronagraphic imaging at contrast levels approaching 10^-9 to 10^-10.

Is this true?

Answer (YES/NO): NO